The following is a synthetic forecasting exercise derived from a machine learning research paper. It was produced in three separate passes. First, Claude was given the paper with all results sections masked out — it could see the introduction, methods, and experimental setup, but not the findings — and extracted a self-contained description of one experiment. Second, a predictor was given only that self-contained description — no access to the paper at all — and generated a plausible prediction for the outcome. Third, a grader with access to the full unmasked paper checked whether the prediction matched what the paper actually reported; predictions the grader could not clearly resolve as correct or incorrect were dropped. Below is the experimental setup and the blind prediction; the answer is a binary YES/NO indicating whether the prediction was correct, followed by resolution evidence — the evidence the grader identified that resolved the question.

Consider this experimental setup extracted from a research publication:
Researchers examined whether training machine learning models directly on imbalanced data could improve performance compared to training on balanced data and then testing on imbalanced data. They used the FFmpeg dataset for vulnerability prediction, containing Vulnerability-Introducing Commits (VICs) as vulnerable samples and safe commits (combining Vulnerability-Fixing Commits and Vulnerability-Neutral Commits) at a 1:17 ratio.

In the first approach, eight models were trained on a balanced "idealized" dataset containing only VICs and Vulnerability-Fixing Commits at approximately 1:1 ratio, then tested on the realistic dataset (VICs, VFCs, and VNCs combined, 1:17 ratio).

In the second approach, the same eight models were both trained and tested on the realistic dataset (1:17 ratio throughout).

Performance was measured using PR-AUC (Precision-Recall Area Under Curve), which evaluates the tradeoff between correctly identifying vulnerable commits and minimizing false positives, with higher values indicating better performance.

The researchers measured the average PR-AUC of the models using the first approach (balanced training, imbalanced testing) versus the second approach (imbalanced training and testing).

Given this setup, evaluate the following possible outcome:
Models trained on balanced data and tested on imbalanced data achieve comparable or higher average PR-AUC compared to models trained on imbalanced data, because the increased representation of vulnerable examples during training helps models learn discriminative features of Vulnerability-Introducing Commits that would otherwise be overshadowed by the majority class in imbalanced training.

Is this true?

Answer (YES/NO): NO